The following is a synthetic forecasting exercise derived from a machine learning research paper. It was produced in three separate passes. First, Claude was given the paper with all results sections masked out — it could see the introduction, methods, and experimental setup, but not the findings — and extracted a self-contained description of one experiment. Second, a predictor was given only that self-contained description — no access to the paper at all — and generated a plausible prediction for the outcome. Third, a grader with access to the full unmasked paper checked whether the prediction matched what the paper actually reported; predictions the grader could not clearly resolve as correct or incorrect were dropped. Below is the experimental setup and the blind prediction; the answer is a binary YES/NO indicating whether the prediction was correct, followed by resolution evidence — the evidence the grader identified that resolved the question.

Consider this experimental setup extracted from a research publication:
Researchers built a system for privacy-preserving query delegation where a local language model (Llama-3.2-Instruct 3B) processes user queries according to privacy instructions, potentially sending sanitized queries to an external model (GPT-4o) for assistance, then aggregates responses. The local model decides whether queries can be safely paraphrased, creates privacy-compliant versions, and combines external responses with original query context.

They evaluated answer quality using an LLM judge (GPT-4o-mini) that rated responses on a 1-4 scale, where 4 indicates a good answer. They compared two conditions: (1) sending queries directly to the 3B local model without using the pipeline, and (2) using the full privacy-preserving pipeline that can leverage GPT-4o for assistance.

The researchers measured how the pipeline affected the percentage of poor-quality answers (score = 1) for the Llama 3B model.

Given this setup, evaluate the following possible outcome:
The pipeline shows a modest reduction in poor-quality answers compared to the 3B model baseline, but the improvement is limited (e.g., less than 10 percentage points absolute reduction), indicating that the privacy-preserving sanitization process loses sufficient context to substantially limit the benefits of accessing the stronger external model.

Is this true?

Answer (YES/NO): NO